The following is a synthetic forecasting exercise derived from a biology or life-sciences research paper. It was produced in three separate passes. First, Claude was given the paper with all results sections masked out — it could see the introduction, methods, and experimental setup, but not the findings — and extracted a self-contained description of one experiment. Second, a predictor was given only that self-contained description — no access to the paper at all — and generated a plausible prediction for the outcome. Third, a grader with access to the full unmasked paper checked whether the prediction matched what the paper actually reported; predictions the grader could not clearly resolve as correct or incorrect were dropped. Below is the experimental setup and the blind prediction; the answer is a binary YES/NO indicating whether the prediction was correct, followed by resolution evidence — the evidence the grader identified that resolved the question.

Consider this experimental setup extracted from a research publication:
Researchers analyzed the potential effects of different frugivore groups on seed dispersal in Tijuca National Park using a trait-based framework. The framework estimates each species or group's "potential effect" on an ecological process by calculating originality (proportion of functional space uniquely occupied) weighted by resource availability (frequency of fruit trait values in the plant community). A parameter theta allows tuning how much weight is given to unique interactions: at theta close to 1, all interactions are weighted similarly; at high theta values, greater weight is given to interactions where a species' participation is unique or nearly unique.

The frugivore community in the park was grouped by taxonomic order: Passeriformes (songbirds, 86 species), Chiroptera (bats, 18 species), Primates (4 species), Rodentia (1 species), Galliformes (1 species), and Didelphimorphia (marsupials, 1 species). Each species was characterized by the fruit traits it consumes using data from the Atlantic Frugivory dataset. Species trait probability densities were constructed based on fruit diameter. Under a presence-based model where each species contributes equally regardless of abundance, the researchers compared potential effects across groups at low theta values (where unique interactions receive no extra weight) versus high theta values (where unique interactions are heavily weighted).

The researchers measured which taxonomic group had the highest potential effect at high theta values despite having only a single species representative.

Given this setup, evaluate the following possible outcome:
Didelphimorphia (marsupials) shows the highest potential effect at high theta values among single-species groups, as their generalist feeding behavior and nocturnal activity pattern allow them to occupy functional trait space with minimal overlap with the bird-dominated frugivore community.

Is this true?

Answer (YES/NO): NO